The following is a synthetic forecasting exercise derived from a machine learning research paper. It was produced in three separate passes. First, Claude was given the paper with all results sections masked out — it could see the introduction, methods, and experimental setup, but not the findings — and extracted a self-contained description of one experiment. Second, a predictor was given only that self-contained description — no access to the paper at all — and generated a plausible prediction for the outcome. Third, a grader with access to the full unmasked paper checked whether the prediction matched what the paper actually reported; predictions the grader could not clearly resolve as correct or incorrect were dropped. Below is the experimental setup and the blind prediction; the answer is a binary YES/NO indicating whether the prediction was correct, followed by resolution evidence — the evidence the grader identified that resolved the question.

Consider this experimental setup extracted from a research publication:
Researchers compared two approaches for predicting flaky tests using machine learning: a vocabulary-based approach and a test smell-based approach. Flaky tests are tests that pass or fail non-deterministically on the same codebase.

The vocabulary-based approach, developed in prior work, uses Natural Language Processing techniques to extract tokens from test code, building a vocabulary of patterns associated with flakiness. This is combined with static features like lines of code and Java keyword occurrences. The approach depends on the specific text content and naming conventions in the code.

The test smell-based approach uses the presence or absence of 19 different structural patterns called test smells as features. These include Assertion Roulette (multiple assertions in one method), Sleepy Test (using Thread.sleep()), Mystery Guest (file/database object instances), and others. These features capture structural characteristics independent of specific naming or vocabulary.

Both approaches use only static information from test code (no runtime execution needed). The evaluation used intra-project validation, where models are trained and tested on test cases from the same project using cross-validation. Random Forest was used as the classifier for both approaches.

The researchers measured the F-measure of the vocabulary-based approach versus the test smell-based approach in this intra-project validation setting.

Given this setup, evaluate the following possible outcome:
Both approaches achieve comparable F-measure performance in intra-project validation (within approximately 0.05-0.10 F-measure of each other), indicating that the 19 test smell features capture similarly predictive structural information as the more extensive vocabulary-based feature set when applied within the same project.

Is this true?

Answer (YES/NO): NO